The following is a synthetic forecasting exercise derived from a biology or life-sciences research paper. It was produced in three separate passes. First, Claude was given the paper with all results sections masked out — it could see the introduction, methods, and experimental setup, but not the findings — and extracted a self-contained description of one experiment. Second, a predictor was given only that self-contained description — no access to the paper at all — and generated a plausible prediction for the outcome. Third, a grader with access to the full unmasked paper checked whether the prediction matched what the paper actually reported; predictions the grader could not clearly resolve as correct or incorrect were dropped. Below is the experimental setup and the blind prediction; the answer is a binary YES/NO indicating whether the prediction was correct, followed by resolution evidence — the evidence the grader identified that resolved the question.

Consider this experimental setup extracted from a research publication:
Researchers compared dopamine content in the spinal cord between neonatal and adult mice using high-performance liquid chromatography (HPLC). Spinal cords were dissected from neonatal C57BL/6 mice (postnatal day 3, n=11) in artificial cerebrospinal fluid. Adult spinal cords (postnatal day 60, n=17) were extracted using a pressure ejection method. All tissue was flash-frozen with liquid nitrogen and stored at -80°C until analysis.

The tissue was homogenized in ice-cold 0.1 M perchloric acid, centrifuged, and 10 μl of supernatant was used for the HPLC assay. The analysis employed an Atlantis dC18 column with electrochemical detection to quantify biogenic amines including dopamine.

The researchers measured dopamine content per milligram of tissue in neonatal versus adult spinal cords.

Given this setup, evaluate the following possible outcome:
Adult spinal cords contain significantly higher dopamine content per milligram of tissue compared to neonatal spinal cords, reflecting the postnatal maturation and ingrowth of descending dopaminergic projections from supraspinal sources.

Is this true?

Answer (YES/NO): YES